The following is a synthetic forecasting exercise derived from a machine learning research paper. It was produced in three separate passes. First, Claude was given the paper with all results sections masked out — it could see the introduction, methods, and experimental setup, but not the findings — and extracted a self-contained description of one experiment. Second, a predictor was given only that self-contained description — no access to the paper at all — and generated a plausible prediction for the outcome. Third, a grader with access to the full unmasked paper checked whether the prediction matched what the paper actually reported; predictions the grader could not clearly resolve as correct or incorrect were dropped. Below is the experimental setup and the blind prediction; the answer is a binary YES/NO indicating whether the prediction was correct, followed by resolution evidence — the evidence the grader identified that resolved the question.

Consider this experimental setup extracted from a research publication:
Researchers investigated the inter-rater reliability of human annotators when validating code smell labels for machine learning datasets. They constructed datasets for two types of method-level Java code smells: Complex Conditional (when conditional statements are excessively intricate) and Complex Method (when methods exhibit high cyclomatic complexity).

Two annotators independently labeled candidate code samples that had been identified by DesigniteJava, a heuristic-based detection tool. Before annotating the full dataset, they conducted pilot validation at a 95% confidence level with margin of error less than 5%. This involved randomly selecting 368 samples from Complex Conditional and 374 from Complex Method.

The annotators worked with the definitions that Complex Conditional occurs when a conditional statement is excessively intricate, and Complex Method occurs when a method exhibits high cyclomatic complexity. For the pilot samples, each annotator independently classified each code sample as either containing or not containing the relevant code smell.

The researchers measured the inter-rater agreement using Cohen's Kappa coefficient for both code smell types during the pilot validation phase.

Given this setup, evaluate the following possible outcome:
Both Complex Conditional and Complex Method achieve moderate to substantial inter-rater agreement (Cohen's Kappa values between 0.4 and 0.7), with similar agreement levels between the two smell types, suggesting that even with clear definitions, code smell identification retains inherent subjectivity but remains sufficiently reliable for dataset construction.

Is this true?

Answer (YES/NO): NO